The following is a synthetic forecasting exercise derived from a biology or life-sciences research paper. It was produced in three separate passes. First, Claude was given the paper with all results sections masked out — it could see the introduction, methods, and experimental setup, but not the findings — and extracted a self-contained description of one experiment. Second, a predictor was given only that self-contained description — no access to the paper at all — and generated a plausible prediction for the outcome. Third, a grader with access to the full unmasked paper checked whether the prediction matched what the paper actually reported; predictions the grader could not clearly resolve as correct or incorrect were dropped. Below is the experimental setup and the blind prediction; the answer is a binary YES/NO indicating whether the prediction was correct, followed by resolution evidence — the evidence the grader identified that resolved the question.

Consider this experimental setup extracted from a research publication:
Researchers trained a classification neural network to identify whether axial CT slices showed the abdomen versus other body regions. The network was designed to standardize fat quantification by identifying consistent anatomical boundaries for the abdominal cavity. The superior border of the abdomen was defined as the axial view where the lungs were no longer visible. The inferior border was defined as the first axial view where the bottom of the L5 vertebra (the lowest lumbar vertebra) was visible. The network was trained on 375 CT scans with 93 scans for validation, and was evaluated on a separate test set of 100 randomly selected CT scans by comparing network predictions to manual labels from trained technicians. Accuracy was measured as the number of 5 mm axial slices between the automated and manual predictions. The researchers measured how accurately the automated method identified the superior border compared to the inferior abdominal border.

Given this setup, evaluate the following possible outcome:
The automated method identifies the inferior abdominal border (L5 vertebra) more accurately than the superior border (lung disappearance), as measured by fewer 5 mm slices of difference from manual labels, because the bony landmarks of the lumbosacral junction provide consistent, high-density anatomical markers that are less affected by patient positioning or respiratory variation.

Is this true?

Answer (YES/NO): NO